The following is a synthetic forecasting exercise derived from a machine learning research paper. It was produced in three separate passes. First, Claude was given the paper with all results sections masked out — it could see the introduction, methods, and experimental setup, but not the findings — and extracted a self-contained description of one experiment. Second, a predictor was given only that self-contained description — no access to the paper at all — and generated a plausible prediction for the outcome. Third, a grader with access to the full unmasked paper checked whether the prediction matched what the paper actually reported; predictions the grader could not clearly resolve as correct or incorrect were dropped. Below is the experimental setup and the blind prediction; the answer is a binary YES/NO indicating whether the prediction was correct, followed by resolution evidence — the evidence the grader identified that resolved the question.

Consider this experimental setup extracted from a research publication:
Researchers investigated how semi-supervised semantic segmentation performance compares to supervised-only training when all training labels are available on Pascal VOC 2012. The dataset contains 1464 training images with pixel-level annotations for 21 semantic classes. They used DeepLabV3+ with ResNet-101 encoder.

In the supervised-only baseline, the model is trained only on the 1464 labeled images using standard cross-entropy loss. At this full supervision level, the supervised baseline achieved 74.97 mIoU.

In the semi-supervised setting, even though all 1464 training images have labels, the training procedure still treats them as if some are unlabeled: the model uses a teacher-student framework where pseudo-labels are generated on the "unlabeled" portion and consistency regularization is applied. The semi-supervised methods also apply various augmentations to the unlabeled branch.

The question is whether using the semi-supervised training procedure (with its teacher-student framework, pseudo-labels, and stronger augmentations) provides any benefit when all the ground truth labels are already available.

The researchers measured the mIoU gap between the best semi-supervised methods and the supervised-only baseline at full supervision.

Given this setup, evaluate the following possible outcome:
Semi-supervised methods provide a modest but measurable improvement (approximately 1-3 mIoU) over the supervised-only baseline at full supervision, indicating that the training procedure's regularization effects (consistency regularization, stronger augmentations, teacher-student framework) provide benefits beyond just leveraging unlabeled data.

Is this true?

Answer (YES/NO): NO